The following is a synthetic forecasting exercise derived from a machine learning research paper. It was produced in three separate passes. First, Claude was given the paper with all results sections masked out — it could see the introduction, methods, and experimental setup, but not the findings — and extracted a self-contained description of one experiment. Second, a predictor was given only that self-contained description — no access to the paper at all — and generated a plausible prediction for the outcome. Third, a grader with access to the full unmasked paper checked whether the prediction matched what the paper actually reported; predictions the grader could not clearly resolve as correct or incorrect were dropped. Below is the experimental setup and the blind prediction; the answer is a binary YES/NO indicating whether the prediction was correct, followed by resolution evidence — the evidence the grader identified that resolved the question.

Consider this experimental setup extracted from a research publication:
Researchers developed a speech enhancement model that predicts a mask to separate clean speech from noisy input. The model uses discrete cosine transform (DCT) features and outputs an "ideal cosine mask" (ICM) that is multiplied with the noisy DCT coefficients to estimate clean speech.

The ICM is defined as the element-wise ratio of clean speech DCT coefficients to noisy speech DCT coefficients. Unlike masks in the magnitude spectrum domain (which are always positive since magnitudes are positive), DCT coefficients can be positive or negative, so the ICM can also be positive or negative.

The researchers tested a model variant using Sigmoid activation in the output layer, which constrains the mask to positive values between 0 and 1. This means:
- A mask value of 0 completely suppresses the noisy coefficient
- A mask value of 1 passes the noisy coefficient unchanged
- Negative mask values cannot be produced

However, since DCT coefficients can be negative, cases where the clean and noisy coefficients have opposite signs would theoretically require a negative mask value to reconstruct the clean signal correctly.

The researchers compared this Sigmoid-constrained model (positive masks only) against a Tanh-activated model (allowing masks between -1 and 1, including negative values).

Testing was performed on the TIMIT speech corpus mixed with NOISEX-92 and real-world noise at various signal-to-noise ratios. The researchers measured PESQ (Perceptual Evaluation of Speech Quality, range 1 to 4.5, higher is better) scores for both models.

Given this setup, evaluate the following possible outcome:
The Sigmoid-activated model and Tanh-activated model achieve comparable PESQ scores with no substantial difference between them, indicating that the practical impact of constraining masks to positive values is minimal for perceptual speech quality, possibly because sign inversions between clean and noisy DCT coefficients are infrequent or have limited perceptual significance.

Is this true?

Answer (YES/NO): NO